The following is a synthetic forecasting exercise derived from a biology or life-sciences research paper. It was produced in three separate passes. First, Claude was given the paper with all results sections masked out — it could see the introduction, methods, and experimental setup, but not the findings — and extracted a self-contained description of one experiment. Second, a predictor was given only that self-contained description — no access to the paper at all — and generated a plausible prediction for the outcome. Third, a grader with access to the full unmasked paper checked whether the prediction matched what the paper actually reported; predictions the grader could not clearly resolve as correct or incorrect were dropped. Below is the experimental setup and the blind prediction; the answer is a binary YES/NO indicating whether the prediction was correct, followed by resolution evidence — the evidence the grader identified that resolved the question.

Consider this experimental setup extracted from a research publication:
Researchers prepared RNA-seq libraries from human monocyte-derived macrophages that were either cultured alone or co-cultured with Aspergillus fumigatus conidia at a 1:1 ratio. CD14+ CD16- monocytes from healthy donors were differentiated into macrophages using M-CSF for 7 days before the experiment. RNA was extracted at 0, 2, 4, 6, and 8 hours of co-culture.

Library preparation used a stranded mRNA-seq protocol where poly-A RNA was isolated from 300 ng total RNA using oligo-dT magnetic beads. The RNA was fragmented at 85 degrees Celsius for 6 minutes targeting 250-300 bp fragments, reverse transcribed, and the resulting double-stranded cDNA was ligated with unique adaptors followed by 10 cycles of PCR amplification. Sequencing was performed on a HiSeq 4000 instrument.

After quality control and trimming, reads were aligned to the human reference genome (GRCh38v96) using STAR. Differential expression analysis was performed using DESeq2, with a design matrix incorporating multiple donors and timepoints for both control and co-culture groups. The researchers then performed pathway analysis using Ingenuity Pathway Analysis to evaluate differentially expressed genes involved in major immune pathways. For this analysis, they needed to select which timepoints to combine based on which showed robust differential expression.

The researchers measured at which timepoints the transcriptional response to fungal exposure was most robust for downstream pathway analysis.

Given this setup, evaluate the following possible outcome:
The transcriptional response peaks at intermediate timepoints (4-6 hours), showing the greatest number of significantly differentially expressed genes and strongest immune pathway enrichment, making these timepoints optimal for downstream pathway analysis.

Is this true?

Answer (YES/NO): NO